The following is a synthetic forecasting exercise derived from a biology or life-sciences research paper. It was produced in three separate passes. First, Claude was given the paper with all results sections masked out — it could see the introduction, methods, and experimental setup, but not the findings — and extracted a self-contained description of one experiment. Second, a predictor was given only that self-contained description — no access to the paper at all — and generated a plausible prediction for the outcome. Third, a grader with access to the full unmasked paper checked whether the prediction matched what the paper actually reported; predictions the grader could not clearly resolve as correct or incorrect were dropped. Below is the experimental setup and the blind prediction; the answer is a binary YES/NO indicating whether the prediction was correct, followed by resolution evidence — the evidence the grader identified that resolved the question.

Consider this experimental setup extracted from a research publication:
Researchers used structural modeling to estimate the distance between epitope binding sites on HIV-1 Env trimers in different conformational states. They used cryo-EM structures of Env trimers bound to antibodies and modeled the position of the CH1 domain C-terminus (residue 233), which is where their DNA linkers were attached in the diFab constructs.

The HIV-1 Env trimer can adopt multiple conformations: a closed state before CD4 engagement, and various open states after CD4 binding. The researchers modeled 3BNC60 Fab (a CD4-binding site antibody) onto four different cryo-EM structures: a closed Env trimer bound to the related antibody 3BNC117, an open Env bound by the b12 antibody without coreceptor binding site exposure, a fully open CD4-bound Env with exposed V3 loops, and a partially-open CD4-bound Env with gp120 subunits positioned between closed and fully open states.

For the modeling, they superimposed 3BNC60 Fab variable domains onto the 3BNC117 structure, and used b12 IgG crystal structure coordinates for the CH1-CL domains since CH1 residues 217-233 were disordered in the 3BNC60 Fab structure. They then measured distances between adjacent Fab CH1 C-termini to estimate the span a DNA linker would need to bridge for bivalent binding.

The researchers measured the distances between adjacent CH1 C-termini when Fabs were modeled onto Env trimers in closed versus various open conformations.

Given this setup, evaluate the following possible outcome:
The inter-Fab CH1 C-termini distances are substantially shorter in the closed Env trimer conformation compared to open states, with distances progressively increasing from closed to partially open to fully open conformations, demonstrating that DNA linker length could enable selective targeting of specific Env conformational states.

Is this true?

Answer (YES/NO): YES